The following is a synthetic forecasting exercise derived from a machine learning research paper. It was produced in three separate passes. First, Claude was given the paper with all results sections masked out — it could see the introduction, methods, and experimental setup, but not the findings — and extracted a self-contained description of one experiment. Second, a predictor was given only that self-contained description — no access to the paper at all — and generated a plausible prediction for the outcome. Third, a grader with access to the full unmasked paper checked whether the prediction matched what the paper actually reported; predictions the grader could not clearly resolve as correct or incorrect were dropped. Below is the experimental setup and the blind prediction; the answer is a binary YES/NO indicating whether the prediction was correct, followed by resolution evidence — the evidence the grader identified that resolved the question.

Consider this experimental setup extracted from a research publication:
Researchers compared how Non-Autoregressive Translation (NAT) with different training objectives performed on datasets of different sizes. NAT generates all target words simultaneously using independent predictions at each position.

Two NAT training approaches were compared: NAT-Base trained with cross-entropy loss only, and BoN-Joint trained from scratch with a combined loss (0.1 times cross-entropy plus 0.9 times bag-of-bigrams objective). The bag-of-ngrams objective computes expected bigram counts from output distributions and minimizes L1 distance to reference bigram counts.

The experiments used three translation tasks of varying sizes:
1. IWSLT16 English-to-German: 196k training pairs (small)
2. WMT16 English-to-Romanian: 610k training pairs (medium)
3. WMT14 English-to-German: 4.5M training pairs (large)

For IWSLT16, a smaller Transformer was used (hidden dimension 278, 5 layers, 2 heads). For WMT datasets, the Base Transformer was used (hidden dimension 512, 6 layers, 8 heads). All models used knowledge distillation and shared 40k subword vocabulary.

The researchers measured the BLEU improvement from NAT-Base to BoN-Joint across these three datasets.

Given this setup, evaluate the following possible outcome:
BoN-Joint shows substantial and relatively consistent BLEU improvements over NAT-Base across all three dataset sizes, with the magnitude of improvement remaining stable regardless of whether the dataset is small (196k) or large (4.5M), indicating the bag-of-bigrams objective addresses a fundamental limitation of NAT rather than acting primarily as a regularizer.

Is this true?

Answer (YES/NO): NO